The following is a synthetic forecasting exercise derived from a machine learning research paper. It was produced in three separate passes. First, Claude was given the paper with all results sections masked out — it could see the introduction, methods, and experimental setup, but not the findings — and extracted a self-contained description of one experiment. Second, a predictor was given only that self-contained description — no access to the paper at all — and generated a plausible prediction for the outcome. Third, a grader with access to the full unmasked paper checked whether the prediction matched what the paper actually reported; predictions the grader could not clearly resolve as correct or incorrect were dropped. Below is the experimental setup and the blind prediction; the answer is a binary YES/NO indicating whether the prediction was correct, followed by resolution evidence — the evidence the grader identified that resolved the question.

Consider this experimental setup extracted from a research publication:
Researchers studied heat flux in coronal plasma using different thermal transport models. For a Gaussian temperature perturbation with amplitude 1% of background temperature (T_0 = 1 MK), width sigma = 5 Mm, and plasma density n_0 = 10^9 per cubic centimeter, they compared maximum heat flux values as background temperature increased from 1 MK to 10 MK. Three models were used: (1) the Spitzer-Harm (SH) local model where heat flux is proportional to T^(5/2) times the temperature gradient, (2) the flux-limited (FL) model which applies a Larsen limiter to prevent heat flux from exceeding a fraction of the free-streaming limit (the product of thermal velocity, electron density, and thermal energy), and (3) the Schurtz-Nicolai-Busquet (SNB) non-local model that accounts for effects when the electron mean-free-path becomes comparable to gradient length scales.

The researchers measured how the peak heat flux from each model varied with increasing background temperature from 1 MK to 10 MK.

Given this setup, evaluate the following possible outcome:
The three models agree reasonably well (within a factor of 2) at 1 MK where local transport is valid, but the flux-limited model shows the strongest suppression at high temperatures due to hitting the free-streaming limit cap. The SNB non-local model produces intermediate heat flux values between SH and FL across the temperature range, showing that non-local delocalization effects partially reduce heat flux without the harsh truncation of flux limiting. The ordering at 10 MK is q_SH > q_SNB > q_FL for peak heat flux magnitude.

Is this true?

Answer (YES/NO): NO